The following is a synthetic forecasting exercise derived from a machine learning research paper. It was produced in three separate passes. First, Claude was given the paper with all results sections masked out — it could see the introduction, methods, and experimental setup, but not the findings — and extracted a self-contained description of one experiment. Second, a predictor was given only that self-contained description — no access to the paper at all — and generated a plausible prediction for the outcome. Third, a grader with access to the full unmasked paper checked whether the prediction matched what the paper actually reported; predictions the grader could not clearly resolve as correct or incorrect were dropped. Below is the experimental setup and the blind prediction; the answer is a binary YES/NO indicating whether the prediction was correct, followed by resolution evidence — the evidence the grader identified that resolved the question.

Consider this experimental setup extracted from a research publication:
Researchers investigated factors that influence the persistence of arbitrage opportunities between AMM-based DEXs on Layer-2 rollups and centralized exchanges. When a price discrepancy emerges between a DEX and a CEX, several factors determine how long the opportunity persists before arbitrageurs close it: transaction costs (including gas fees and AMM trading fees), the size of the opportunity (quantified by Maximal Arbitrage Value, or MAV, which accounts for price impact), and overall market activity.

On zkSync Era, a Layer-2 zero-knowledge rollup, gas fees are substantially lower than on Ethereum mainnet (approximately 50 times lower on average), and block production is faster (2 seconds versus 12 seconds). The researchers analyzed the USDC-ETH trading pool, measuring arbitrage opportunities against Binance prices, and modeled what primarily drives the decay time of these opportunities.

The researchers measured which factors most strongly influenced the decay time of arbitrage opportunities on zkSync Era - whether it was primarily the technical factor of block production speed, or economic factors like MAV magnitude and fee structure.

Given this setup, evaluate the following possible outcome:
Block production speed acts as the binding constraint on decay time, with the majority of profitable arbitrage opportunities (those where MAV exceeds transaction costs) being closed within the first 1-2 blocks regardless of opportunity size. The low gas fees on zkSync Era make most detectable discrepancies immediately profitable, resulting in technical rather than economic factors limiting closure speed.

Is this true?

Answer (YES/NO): NO